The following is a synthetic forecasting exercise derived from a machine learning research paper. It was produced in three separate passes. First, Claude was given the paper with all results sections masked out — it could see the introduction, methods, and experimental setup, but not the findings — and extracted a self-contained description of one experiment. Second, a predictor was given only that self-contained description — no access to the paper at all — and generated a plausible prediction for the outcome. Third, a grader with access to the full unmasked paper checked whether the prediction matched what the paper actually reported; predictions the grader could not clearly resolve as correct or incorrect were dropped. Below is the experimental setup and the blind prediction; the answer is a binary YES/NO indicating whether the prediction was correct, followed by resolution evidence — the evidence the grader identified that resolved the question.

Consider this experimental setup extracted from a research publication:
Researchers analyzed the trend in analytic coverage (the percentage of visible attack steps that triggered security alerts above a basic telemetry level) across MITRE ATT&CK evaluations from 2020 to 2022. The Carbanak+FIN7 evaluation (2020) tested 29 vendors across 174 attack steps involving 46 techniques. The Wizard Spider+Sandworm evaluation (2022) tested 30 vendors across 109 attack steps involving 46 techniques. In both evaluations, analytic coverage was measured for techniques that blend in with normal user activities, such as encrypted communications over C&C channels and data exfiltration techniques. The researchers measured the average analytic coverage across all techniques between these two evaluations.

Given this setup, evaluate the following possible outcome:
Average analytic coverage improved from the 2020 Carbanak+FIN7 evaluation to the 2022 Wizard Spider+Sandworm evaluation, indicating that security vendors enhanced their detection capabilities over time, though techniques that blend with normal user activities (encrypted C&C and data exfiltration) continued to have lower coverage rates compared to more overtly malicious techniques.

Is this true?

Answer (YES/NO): YES